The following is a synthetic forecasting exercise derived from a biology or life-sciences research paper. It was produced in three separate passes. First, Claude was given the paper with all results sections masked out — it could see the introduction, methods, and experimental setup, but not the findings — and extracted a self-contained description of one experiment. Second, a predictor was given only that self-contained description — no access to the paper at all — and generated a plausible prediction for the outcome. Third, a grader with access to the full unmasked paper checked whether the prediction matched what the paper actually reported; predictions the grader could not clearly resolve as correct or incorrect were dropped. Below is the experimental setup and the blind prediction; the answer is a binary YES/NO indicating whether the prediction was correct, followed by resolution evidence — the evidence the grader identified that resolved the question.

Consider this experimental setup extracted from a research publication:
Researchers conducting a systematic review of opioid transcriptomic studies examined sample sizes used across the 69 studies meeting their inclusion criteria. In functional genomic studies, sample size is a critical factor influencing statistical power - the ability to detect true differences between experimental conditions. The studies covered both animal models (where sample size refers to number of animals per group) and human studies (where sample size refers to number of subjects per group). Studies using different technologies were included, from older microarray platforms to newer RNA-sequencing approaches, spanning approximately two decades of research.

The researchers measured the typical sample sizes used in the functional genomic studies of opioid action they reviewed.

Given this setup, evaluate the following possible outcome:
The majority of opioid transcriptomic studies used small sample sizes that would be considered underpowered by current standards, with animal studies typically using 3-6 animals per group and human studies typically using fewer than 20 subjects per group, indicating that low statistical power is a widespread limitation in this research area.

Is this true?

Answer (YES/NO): YES